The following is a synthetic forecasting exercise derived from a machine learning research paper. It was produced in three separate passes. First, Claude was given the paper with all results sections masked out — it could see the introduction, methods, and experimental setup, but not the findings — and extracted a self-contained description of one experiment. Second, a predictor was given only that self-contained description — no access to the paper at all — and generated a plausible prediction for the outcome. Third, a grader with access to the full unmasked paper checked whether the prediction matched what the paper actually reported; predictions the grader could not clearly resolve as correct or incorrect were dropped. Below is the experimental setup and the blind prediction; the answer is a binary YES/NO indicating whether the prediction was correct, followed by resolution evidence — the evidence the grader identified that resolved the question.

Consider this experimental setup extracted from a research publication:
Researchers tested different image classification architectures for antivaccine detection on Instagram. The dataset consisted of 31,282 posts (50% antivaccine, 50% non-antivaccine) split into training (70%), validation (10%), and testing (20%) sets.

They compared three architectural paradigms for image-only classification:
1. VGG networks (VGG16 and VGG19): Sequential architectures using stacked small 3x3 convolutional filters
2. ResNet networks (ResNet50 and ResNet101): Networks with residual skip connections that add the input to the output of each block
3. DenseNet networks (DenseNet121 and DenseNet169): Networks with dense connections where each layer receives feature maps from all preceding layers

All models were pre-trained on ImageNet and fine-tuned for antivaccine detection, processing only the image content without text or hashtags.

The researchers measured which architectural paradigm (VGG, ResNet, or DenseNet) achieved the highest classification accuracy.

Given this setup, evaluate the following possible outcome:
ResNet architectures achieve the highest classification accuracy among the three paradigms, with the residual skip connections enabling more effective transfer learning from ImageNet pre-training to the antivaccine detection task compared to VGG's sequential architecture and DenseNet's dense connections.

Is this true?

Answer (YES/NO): NO